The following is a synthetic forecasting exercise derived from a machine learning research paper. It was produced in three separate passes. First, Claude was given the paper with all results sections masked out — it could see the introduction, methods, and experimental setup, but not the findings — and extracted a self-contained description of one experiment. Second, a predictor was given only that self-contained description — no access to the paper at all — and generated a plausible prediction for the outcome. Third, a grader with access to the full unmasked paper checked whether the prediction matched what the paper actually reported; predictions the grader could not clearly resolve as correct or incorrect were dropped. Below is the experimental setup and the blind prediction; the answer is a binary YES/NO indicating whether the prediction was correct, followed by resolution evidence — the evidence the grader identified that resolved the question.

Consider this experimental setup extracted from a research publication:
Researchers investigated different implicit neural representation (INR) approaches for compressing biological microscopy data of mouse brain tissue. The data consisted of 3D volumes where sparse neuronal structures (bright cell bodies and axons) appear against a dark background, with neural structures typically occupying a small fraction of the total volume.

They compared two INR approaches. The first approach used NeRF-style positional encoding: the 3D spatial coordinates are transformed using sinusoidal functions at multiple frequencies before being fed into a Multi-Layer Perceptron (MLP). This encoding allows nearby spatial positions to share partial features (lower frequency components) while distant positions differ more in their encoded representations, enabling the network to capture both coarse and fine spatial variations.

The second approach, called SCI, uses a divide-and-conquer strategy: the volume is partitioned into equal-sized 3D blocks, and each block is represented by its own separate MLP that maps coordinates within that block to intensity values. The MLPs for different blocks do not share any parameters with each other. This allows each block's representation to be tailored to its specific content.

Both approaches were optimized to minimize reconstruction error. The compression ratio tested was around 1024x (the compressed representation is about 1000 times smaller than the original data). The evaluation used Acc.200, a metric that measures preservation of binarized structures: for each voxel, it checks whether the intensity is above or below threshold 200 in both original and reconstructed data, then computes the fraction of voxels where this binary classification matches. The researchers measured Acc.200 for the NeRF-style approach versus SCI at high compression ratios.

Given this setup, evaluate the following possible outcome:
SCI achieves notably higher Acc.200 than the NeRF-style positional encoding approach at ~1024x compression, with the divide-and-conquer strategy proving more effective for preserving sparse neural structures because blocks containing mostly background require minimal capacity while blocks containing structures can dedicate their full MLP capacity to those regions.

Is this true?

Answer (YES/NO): NO